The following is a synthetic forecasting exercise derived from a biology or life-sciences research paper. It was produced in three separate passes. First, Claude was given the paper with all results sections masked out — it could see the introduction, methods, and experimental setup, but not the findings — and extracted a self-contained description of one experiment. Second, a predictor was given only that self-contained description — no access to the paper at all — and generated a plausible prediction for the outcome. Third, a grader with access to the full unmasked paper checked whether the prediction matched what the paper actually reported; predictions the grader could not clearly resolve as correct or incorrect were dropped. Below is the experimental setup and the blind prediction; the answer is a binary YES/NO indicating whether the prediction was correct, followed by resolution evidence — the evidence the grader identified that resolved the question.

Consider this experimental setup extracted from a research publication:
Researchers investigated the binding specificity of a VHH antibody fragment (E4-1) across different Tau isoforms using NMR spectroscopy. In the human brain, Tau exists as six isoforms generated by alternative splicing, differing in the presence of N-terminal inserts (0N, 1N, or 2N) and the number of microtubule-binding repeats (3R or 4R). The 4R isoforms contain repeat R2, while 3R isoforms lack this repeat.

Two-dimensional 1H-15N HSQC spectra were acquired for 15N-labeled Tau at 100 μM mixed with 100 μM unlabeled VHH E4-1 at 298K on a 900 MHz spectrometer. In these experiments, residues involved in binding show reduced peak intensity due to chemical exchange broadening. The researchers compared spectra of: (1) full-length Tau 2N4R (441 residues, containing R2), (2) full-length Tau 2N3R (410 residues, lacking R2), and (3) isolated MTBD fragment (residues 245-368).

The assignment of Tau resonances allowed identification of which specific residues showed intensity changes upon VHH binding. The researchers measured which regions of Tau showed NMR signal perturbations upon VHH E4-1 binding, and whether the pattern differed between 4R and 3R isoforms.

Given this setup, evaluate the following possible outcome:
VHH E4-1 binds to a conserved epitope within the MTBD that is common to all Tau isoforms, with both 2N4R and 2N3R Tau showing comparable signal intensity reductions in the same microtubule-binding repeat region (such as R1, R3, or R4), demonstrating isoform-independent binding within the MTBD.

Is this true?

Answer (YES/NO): YES